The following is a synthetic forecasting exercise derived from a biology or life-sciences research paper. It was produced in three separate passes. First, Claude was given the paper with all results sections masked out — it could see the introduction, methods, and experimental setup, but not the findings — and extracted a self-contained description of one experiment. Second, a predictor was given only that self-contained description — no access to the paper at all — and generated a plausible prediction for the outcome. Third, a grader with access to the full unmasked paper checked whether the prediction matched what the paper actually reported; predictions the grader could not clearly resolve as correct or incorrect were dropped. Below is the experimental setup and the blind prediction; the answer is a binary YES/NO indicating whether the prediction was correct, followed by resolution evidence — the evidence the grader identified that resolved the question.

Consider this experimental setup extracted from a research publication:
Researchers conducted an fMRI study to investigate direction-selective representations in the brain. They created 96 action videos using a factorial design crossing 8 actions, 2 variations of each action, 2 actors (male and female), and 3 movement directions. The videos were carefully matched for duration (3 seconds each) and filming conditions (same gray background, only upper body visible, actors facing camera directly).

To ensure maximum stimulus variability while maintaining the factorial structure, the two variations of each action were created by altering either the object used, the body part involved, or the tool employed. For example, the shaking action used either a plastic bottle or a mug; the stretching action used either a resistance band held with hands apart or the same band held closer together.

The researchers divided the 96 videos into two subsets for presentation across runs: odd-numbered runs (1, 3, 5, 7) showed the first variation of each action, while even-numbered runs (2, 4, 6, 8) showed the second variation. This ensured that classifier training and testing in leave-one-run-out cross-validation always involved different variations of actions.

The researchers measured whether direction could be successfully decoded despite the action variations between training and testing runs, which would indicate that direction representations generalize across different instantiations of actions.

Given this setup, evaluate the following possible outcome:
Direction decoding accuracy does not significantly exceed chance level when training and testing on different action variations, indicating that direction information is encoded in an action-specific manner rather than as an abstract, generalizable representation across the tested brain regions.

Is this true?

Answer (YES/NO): NO